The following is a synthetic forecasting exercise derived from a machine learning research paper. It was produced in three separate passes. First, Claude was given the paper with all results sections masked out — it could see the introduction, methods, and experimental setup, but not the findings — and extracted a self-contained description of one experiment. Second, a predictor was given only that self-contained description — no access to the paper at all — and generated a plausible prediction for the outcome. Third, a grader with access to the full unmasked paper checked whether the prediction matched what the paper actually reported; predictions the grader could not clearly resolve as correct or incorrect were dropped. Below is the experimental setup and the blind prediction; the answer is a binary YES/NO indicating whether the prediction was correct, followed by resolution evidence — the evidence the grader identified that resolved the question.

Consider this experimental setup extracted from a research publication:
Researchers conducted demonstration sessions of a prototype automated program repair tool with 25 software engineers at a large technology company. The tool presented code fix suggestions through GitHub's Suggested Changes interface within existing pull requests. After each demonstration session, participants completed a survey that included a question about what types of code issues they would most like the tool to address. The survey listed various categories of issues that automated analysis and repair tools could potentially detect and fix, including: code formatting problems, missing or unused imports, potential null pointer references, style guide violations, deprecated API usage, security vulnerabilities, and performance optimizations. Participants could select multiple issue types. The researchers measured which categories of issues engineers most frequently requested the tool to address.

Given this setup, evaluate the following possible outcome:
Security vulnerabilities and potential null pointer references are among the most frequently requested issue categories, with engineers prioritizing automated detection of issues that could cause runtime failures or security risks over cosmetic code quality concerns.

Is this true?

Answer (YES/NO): NO